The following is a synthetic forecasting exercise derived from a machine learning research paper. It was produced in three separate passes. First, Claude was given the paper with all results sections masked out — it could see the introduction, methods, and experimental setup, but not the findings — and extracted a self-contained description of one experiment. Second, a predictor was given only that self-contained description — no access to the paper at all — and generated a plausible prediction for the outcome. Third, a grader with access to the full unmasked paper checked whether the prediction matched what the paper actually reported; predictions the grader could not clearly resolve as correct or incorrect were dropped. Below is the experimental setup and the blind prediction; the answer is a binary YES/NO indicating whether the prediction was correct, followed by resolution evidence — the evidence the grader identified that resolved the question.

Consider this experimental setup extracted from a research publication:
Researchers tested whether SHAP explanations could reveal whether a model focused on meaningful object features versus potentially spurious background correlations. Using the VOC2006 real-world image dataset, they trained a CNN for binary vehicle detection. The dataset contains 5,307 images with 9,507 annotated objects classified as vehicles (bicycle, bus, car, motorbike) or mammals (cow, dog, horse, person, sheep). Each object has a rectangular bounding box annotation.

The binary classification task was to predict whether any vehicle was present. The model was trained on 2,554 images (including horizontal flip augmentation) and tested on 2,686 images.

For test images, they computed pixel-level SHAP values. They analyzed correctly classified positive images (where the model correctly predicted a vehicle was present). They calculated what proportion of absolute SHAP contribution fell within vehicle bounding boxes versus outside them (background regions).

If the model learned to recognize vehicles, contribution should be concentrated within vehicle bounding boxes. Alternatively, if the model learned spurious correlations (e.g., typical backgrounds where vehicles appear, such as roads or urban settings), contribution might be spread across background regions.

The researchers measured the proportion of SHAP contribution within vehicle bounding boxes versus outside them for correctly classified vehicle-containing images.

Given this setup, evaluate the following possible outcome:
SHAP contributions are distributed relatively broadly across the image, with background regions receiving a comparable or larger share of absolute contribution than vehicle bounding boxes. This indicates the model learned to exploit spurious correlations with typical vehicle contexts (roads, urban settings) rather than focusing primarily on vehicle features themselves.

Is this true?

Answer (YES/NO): NO